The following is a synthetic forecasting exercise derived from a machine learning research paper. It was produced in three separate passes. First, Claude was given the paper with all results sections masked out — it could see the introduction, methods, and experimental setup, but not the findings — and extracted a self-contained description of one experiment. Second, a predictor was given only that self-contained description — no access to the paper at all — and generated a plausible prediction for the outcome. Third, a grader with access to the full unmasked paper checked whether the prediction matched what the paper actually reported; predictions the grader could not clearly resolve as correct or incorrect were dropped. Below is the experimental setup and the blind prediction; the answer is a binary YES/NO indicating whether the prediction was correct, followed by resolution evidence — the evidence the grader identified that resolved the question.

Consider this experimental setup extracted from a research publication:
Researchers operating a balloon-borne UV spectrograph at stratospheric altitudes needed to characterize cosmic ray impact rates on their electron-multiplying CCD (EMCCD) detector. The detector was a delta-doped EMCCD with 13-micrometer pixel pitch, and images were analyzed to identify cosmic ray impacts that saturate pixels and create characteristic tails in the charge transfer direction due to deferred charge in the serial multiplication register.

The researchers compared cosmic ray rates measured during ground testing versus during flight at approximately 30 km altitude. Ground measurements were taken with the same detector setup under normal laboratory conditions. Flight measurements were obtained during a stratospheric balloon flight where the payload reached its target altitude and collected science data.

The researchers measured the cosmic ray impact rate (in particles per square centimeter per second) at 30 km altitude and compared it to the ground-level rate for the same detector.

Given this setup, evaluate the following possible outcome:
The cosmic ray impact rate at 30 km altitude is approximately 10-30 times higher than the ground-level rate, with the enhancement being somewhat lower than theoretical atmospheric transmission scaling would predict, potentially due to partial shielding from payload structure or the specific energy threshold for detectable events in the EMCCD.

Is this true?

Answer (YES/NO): NO